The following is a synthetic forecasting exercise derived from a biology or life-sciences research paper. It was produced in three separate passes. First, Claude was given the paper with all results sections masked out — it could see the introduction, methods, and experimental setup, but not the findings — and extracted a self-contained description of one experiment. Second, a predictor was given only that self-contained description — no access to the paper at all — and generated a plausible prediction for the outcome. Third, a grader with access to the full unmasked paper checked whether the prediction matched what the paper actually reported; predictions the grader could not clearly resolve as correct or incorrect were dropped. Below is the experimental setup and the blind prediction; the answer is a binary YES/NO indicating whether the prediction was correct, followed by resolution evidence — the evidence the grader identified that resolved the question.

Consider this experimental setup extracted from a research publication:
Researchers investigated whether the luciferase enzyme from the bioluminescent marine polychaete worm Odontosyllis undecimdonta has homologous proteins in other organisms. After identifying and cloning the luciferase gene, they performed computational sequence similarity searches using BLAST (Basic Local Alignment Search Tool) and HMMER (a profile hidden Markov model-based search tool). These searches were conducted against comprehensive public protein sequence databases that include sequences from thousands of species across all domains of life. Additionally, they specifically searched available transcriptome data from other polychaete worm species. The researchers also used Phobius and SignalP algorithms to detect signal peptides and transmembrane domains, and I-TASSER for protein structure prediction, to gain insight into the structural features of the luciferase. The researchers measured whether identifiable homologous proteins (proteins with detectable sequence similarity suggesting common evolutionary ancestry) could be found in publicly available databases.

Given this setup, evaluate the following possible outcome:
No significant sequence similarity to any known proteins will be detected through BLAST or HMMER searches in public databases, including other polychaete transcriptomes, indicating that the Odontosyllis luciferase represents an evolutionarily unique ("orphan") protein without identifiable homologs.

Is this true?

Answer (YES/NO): YES